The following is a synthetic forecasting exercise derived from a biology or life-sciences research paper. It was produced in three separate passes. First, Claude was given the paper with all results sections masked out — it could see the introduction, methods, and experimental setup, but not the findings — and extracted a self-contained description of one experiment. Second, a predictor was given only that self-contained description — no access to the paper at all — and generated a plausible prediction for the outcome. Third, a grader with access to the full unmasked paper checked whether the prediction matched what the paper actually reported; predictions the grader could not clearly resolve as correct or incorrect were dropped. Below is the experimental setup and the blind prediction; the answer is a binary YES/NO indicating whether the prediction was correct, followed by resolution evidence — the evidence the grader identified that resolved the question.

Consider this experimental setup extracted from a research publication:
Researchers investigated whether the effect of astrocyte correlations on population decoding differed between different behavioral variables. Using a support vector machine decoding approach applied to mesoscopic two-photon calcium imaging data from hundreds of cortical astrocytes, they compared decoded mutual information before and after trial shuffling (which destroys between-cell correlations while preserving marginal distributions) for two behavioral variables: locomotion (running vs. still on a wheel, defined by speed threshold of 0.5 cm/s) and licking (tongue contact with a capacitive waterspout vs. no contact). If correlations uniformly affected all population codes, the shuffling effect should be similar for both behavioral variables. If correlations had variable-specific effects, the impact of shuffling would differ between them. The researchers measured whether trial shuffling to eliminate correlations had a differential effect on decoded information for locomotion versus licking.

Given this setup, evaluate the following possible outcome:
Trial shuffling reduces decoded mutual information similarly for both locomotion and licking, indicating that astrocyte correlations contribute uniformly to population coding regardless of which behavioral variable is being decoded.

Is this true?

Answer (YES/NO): NO